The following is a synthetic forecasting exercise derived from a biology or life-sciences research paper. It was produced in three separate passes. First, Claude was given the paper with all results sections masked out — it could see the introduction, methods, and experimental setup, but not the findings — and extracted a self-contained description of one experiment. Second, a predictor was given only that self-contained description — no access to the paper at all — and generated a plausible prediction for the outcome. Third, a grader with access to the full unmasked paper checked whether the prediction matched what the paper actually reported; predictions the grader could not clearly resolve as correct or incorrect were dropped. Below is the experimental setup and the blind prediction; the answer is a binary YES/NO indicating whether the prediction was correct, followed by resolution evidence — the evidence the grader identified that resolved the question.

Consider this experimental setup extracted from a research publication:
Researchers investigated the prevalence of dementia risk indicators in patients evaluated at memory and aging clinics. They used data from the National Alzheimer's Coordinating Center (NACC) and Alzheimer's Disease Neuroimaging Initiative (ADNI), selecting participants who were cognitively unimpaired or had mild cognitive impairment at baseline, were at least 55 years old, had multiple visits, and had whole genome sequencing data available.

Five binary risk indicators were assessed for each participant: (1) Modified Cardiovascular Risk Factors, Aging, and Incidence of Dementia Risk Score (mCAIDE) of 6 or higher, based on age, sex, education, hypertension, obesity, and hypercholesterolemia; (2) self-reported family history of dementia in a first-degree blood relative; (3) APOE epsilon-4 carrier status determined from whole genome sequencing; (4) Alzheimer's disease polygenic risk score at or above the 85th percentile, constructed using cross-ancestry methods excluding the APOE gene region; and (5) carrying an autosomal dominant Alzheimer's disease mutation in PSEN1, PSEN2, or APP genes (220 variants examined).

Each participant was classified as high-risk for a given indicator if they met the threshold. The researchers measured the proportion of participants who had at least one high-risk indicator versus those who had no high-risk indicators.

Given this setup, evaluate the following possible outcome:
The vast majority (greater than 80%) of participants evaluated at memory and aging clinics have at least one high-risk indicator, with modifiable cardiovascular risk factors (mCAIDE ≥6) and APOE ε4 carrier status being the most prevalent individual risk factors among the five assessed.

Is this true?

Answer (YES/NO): NO